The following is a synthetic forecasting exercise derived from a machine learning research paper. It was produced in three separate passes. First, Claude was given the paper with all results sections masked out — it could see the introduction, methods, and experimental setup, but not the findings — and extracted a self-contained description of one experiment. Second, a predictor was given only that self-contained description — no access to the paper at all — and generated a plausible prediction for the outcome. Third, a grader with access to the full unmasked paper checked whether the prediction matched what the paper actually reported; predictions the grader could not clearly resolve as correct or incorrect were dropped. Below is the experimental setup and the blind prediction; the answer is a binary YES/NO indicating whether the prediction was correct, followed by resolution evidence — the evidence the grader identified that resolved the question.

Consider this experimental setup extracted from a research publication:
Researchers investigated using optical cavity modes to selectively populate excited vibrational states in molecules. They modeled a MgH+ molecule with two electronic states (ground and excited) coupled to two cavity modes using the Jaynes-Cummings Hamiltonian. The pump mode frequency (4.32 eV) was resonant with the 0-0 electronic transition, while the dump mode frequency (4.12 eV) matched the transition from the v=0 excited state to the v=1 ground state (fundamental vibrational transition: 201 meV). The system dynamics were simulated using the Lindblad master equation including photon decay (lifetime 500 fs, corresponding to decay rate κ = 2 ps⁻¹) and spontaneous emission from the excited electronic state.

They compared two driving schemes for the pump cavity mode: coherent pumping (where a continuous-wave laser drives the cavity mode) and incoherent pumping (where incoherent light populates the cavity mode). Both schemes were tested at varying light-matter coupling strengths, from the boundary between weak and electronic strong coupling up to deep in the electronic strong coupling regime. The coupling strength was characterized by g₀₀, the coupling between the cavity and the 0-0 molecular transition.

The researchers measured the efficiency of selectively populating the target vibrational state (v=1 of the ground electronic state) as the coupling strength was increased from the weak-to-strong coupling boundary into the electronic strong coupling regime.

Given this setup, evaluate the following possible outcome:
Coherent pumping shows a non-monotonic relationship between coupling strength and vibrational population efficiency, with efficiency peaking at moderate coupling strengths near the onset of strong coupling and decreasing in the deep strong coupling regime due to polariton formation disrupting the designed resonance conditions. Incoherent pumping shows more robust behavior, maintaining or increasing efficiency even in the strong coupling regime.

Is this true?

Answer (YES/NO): NO